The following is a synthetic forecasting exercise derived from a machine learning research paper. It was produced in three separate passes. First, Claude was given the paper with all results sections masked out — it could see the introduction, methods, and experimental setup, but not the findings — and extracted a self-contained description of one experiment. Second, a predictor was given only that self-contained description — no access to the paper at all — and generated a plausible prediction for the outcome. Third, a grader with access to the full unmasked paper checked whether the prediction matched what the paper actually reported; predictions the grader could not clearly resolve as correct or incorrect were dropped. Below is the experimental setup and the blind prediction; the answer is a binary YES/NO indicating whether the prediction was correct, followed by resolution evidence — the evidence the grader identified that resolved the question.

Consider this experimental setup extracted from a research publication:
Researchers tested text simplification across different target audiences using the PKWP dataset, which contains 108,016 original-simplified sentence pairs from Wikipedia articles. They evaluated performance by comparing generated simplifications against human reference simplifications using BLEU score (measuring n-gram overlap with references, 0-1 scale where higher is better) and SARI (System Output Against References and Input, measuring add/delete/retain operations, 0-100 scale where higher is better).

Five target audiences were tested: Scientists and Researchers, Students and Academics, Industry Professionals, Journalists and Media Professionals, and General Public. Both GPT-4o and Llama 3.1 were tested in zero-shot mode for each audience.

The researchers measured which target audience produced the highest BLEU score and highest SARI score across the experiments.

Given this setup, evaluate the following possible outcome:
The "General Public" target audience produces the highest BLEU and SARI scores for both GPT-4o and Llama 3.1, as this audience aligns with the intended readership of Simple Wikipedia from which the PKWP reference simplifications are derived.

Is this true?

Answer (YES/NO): NO